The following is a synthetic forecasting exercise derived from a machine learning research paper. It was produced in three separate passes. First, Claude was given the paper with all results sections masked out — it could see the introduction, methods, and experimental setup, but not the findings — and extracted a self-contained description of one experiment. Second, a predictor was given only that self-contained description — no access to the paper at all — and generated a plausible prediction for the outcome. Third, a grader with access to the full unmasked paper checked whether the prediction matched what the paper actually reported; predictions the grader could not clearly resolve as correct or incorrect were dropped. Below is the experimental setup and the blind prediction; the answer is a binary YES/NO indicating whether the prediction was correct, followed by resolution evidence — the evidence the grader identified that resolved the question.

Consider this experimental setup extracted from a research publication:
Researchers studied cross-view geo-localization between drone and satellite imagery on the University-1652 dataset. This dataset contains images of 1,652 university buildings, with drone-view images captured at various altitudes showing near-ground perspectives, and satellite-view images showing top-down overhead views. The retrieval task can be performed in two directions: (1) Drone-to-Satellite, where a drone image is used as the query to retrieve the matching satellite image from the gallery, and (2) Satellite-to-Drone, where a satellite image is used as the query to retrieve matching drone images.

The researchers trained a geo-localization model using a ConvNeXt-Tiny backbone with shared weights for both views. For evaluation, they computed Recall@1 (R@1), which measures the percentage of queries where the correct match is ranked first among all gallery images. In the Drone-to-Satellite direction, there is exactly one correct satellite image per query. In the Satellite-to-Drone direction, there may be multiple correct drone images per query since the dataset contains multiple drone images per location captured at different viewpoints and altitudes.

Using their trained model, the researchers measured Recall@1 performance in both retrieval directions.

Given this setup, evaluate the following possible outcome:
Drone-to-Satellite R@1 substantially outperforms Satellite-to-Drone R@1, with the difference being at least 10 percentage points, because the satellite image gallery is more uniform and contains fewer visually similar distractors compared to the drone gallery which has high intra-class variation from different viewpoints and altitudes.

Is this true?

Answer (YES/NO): NO